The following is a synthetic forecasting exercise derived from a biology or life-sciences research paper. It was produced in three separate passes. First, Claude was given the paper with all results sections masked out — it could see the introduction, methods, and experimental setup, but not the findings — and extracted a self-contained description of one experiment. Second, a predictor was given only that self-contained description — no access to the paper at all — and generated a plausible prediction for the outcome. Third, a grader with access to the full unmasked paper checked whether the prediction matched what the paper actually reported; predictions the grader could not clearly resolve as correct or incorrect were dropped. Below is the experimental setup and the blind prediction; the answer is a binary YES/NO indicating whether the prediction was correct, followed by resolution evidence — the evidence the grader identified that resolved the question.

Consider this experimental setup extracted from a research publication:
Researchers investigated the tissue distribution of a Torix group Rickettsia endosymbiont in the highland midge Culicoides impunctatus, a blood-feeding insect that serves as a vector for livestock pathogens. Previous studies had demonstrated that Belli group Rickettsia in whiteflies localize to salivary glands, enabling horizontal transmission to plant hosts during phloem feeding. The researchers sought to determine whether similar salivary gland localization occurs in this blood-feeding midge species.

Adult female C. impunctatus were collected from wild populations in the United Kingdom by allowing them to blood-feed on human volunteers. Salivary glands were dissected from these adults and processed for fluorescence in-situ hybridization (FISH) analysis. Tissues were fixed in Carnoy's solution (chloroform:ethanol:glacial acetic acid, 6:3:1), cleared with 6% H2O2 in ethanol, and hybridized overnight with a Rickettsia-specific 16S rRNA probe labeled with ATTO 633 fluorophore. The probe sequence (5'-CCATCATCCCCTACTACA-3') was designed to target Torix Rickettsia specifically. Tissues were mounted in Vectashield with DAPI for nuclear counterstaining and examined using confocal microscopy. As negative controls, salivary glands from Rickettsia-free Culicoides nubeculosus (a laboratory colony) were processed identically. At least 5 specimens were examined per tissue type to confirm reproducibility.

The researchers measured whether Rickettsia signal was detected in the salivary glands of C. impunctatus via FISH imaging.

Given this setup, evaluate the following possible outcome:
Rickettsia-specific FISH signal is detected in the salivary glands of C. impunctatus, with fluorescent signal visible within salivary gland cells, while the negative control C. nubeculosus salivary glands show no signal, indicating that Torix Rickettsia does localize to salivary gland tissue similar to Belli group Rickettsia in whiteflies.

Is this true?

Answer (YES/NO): NO